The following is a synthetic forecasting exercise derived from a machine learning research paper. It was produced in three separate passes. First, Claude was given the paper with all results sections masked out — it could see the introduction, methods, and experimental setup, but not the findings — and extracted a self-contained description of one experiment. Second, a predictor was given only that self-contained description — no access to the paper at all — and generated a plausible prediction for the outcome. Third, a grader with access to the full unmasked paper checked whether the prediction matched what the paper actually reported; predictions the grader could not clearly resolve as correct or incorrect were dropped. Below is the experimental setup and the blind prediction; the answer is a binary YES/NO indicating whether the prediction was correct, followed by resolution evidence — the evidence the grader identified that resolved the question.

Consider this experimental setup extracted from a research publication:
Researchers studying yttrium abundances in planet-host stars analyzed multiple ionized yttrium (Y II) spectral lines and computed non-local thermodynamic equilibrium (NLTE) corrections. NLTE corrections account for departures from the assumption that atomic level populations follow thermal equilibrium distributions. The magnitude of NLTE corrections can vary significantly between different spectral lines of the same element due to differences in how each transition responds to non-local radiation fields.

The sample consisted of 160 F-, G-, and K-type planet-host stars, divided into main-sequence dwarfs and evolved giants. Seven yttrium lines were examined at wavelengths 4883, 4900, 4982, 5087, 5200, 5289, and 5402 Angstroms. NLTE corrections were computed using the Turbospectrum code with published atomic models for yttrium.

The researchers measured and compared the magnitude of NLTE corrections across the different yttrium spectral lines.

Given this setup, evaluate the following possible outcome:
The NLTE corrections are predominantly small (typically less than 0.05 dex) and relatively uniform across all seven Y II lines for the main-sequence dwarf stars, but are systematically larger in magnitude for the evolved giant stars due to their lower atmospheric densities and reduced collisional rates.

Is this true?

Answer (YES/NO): NO